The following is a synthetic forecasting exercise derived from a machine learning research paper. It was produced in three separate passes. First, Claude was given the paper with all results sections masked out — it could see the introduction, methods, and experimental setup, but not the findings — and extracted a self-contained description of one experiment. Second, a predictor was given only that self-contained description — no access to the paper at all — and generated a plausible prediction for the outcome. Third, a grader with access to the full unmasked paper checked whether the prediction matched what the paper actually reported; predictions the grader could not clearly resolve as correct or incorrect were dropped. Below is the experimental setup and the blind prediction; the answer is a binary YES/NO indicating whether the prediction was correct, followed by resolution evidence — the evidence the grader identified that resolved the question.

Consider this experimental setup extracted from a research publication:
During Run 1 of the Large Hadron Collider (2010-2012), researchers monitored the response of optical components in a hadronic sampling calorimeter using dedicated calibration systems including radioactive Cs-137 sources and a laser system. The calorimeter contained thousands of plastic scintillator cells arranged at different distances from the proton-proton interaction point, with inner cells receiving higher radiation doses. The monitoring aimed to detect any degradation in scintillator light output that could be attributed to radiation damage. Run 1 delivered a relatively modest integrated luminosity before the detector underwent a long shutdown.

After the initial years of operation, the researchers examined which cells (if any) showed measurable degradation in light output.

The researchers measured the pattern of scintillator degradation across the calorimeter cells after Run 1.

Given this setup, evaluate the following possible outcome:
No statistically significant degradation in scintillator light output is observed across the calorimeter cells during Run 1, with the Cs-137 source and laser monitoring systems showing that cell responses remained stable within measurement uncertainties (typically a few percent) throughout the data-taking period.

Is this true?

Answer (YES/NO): NO